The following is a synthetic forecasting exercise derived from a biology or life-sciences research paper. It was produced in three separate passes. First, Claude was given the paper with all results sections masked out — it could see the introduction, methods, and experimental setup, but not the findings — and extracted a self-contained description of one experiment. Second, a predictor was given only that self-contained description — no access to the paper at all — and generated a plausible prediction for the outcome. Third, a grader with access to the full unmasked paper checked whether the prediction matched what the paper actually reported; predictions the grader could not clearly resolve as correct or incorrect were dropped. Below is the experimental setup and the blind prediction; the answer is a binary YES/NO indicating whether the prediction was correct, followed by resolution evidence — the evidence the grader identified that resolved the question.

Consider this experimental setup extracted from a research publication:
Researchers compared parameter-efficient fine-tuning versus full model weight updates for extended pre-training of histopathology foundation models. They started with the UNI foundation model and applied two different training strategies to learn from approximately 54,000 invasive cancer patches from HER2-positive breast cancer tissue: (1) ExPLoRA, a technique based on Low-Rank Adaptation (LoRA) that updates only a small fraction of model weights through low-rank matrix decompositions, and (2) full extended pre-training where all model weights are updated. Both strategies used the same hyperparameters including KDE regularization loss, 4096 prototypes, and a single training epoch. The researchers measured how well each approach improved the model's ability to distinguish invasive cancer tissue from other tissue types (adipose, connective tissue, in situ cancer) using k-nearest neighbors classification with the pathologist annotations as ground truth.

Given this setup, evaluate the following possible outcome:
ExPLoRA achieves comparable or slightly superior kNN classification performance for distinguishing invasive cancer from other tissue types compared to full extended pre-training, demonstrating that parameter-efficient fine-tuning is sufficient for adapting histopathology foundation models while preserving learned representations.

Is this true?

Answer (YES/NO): YES